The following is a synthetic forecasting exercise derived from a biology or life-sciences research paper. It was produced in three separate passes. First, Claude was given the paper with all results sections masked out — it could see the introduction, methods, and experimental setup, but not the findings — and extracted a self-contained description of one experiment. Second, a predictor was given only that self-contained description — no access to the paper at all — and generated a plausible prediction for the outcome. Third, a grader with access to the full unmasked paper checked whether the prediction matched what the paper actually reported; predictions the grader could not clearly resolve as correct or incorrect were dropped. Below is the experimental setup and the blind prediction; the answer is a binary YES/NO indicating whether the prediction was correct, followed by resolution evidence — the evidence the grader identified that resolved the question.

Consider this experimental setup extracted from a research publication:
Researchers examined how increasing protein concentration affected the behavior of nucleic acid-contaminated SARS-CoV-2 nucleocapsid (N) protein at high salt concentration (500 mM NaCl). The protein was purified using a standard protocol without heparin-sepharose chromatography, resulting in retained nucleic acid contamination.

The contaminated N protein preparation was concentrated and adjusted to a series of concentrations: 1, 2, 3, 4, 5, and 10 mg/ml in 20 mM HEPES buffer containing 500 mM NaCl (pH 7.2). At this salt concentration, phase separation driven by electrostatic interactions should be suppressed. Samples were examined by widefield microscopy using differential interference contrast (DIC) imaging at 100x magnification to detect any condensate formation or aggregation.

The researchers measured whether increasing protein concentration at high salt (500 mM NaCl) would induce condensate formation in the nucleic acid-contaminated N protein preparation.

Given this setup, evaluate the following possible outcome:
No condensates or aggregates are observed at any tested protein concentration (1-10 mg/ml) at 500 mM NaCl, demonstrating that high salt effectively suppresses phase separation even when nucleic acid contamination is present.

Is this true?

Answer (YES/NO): YES